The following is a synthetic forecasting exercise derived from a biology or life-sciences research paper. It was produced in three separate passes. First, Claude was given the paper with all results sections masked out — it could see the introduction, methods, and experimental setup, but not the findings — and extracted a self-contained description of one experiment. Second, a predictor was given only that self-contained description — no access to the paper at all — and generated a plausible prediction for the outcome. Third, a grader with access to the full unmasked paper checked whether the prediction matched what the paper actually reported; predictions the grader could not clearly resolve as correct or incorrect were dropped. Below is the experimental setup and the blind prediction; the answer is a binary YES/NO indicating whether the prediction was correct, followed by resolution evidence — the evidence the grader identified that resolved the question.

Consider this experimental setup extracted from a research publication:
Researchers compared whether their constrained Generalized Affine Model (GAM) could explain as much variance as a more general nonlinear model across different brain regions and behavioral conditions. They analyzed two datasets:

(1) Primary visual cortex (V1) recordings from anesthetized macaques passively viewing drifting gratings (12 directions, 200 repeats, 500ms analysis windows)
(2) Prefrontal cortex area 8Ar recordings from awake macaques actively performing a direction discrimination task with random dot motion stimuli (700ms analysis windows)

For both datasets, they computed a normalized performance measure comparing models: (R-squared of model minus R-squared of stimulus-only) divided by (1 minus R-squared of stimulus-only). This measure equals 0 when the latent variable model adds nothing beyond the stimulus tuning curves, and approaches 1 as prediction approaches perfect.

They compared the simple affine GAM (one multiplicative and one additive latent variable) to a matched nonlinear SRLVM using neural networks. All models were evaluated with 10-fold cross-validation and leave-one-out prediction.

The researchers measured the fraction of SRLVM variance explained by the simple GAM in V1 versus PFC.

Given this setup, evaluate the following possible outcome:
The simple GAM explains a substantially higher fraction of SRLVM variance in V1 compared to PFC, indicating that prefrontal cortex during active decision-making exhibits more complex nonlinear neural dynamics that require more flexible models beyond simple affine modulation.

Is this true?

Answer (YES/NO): YES